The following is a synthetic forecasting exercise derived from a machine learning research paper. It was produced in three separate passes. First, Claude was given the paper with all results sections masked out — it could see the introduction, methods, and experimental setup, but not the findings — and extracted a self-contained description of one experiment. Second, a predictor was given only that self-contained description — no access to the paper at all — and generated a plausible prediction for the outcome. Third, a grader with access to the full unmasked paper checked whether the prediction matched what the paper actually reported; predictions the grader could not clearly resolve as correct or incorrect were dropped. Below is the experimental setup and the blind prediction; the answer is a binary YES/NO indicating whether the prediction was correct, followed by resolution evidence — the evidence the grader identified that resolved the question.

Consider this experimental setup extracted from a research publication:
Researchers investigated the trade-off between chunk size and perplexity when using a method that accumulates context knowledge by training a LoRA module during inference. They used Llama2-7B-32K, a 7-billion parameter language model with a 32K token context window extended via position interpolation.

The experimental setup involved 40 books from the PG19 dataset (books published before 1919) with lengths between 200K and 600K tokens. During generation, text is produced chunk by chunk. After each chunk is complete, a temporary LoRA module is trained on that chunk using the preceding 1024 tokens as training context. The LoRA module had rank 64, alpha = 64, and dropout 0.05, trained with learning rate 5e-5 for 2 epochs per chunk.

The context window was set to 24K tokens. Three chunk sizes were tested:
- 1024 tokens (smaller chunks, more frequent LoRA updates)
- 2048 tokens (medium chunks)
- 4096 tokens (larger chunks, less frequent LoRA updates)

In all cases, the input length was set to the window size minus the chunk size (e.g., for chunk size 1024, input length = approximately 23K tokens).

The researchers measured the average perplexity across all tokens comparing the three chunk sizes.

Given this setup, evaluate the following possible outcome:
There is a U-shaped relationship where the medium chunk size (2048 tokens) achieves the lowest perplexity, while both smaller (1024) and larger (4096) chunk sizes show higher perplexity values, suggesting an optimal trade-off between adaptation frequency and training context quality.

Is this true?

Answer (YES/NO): NO